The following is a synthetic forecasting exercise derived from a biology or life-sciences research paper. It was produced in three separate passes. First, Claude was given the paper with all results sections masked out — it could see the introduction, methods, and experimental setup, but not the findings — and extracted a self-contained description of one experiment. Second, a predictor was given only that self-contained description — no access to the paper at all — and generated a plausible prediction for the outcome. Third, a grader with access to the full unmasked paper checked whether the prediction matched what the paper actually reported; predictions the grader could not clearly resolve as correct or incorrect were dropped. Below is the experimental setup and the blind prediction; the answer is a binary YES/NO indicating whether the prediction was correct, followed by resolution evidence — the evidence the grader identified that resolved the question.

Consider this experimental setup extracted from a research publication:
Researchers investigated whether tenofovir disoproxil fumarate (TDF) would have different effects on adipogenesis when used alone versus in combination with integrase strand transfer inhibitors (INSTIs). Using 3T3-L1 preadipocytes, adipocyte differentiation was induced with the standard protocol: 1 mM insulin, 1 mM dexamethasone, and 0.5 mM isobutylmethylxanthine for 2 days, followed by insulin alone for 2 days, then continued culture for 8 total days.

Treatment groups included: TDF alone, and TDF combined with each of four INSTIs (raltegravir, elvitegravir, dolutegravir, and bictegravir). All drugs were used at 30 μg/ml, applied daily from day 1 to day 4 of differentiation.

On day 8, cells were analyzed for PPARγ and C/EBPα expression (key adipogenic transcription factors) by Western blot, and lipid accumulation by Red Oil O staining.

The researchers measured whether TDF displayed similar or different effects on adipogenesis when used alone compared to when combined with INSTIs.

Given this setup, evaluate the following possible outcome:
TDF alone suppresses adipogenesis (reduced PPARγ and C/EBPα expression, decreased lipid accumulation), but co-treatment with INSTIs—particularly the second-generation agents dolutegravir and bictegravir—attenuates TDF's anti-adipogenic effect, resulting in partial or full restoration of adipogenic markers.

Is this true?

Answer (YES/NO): NO